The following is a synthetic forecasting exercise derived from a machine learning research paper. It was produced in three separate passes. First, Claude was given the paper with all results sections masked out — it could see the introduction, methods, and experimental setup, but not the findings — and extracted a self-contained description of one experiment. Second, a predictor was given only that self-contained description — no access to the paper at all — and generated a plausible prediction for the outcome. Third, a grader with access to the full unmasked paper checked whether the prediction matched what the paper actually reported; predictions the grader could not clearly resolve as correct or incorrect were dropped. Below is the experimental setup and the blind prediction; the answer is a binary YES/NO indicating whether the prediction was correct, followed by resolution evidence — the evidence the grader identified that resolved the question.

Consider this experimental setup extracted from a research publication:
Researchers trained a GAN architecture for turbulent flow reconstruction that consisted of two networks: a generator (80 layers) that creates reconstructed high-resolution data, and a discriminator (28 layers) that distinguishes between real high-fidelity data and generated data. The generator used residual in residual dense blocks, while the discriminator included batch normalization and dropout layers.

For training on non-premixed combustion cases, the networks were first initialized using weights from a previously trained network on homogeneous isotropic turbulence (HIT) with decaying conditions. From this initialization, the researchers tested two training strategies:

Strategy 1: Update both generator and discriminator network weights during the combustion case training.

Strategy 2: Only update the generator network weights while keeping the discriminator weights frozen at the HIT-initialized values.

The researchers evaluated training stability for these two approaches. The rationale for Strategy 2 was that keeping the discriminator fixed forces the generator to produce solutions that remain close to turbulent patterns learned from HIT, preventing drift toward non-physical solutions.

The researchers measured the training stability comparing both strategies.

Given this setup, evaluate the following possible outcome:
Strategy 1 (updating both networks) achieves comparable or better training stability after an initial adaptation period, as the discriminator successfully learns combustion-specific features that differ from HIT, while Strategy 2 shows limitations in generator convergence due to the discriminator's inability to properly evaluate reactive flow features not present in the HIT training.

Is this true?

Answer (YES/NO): NO